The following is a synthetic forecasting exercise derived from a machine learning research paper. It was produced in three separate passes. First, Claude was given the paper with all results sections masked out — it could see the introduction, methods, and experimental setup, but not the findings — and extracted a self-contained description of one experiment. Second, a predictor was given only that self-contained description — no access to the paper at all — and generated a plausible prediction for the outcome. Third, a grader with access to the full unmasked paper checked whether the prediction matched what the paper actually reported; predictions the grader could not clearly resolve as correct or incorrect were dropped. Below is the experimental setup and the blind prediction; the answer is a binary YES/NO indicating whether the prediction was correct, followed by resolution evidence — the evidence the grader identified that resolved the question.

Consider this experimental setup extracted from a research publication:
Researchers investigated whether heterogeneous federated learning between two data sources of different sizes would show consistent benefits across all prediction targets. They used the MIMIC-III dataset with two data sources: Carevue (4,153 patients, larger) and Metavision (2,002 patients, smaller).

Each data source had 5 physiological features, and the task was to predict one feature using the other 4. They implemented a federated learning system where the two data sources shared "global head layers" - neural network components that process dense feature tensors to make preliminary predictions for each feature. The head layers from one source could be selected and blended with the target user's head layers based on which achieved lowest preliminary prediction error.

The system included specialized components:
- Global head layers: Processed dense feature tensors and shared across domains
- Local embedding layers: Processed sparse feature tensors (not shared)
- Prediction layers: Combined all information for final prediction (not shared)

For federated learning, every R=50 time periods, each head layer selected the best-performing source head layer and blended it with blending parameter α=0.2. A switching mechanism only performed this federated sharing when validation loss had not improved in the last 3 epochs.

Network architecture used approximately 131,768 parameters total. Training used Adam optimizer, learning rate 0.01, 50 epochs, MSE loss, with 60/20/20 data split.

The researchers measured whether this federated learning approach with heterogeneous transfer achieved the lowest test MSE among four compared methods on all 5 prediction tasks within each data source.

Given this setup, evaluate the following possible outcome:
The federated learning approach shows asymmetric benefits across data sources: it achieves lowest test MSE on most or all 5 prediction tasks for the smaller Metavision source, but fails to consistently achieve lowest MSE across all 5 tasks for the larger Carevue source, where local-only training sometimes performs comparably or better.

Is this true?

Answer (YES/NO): YES